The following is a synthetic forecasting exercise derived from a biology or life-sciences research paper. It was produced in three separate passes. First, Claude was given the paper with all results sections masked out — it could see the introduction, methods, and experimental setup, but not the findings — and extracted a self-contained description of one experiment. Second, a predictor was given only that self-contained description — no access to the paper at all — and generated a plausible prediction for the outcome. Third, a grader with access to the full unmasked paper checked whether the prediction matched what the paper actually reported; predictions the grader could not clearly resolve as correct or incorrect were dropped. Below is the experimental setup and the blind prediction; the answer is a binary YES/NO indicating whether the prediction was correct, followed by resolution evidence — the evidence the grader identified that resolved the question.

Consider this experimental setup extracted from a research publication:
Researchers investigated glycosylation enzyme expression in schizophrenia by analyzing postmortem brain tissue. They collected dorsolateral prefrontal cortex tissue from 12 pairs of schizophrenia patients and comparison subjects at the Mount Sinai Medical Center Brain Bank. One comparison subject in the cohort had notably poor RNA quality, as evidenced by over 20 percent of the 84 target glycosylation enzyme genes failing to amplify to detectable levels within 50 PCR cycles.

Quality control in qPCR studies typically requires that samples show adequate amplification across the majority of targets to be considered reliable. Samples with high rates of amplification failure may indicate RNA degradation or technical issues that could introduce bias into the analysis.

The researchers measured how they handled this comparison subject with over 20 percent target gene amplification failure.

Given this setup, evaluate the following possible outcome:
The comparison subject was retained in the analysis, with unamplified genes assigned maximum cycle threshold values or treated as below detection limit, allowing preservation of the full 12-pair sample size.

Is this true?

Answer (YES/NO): NO